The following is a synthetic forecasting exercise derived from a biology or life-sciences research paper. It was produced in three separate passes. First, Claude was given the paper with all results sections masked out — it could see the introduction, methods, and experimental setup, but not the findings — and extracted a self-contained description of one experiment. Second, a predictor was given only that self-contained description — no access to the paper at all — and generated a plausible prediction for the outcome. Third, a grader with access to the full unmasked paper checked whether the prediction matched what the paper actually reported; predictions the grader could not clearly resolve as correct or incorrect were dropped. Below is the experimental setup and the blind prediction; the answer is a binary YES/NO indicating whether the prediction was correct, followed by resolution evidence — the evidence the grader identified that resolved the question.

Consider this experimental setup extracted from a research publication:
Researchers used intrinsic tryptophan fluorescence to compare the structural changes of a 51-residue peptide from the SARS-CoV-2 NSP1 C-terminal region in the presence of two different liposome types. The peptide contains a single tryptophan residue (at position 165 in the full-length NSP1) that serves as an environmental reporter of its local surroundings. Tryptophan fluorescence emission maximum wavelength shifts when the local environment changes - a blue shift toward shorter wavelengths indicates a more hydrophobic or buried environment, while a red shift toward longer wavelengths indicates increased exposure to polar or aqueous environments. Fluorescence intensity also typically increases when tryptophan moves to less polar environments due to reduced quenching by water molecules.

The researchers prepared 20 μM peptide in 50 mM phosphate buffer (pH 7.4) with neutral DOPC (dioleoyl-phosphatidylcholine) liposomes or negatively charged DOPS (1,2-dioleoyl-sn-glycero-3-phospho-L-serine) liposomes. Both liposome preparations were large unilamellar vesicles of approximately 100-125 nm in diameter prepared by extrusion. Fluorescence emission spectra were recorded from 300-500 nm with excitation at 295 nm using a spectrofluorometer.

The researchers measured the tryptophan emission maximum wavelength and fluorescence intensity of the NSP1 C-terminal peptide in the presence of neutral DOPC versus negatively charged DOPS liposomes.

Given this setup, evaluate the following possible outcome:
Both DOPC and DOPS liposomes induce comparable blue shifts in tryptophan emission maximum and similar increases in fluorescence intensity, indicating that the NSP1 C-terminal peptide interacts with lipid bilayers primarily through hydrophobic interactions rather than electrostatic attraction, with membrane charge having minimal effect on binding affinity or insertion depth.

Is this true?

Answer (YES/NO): NO